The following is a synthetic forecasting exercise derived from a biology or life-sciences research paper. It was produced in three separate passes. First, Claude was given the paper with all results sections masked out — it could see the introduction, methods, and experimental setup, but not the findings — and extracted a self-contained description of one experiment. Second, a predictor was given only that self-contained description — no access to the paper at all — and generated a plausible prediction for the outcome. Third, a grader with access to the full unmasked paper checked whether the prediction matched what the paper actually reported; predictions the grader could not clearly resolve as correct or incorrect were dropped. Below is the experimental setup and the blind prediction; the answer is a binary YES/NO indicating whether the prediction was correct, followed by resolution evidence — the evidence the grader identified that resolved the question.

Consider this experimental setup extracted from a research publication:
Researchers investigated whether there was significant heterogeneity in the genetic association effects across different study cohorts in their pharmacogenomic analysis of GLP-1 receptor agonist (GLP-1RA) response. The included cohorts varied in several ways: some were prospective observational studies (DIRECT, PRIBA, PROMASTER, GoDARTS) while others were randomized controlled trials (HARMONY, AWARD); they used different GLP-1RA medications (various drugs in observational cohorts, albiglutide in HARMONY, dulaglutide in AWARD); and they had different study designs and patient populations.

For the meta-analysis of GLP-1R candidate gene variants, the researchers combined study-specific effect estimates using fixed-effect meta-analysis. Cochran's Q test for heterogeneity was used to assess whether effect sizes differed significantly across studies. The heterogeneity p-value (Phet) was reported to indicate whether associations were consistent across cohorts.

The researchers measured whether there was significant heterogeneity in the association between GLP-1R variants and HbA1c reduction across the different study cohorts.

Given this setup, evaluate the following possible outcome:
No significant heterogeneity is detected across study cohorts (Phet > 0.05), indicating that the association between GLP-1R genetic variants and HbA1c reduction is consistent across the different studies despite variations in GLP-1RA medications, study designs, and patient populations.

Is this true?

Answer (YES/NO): YES